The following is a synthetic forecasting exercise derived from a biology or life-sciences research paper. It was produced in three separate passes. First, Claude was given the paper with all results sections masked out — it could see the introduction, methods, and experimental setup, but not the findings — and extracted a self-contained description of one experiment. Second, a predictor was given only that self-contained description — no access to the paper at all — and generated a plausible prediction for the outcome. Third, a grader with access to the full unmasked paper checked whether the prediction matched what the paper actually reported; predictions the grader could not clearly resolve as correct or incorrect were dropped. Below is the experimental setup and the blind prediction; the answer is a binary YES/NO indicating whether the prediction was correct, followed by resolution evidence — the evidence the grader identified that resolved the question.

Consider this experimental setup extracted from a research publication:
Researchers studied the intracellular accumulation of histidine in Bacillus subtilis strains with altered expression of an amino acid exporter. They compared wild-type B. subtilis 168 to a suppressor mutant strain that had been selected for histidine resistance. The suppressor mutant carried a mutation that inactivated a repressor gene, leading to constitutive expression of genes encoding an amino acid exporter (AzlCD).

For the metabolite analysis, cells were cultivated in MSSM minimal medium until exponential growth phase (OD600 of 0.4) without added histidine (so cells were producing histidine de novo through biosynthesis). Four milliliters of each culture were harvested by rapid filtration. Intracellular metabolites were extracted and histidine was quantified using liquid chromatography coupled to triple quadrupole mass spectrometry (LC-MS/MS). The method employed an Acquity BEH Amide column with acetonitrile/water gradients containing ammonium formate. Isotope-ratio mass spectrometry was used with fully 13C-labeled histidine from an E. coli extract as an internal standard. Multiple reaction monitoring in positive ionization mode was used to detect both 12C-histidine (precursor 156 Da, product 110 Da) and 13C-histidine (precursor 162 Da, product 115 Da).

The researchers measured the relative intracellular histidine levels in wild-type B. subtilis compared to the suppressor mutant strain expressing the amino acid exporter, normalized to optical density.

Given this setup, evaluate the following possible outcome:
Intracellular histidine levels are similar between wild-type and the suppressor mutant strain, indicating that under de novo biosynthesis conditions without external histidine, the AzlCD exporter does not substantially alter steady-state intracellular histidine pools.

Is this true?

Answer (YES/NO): NO